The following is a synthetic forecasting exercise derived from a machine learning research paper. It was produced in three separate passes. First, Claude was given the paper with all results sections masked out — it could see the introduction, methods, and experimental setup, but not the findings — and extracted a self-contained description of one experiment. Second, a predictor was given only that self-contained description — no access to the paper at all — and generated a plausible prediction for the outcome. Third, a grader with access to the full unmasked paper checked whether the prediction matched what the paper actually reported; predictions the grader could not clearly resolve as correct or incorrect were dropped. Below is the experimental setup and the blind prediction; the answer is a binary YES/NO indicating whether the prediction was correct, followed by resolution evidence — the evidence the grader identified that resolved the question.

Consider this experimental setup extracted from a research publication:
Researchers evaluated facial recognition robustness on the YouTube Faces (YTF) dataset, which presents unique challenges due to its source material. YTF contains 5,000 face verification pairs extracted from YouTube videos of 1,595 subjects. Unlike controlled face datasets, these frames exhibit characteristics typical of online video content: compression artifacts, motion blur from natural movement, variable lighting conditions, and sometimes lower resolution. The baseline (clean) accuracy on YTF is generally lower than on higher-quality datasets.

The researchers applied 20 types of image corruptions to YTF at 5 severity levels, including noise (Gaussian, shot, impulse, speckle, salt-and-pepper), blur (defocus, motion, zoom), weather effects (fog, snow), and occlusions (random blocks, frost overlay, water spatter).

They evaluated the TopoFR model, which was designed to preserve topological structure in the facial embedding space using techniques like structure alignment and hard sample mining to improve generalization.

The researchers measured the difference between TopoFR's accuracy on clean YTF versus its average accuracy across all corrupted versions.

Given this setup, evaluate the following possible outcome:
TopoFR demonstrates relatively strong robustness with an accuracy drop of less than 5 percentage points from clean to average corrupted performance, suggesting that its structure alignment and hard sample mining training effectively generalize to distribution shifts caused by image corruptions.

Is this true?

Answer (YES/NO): NO